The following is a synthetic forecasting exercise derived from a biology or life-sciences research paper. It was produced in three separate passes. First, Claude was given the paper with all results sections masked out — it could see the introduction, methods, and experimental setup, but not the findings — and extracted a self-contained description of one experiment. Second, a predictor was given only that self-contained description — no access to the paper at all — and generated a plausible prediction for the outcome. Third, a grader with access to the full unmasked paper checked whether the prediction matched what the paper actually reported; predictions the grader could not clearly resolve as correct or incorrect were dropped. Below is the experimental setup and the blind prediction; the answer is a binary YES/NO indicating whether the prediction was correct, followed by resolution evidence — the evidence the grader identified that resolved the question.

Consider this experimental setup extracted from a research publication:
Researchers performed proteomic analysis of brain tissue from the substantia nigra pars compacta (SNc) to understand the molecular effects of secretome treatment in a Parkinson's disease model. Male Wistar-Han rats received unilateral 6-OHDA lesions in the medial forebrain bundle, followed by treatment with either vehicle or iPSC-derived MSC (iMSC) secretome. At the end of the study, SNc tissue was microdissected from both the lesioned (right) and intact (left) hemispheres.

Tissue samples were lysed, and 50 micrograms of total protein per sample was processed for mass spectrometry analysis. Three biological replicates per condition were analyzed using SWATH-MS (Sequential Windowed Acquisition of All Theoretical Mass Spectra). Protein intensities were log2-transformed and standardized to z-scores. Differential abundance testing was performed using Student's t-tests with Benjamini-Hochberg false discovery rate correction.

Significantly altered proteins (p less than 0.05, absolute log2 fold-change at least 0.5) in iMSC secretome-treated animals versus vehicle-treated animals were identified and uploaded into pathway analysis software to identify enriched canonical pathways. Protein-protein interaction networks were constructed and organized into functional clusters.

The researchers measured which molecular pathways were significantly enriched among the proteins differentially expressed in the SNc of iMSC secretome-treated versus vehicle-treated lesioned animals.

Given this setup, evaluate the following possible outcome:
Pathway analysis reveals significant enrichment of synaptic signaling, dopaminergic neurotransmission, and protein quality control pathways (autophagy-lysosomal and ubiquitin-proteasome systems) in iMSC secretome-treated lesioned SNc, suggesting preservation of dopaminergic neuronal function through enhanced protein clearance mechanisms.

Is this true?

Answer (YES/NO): NO